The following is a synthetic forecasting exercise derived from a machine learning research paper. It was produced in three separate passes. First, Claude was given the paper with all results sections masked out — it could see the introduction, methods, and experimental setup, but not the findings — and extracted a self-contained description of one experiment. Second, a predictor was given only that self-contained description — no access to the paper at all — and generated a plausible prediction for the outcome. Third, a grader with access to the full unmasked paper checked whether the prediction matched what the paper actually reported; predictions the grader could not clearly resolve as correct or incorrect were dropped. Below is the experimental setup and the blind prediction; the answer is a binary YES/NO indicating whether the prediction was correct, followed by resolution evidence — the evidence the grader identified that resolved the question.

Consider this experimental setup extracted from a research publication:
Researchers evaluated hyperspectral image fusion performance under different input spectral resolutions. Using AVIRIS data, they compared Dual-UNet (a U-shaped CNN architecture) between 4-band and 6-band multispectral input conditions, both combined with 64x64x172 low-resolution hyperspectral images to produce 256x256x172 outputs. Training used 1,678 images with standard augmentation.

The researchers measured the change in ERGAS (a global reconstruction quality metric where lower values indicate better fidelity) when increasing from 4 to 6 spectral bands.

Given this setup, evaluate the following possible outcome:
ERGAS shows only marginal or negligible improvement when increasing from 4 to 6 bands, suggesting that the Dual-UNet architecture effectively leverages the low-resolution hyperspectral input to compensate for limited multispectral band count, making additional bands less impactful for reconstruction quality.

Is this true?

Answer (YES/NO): NO